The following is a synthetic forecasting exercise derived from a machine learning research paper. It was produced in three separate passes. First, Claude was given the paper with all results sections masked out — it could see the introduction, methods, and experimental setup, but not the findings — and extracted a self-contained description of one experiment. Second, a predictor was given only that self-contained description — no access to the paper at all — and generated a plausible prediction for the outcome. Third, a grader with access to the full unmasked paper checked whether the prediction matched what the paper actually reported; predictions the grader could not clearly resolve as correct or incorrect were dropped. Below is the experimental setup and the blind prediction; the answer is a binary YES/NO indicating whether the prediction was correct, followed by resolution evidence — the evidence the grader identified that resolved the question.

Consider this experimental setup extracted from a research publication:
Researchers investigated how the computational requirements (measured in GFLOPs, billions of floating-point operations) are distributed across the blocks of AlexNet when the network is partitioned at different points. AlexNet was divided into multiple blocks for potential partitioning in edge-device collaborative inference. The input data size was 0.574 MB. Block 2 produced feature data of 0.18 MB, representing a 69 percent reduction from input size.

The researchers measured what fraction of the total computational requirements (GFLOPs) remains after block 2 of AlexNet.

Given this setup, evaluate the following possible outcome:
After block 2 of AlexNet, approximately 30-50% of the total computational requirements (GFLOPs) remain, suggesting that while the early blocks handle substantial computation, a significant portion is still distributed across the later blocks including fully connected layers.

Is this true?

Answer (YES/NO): NO